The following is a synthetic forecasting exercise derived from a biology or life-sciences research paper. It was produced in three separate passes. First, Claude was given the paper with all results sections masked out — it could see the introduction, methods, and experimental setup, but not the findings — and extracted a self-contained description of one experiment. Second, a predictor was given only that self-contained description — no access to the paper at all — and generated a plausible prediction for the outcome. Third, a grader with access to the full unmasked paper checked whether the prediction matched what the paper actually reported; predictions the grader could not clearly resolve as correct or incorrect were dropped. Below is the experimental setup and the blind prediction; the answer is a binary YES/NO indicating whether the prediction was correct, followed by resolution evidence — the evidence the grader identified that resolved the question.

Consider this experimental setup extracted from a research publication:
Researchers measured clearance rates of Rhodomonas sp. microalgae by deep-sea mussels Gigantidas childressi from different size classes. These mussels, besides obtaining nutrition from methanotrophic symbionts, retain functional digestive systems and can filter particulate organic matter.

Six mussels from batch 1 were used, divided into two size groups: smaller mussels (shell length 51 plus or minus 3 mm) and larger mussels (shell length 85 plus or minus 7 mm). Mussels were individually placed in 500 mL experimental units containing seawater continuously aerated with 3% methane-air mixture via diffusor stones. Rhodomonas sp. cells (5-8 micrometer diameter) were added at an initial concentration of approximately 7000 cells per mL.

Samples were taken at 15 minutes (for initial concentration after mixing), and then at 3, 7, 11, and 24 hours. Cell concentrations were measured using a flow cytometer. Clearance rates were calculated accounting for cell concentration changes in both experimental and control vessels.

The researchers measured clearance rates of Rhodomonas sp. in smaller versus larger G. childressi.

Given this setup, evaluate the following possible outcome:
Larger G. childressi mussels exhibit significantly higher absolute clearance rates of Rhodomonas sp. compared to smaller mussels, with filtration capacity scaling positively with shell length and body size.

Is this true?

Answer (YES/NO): YES